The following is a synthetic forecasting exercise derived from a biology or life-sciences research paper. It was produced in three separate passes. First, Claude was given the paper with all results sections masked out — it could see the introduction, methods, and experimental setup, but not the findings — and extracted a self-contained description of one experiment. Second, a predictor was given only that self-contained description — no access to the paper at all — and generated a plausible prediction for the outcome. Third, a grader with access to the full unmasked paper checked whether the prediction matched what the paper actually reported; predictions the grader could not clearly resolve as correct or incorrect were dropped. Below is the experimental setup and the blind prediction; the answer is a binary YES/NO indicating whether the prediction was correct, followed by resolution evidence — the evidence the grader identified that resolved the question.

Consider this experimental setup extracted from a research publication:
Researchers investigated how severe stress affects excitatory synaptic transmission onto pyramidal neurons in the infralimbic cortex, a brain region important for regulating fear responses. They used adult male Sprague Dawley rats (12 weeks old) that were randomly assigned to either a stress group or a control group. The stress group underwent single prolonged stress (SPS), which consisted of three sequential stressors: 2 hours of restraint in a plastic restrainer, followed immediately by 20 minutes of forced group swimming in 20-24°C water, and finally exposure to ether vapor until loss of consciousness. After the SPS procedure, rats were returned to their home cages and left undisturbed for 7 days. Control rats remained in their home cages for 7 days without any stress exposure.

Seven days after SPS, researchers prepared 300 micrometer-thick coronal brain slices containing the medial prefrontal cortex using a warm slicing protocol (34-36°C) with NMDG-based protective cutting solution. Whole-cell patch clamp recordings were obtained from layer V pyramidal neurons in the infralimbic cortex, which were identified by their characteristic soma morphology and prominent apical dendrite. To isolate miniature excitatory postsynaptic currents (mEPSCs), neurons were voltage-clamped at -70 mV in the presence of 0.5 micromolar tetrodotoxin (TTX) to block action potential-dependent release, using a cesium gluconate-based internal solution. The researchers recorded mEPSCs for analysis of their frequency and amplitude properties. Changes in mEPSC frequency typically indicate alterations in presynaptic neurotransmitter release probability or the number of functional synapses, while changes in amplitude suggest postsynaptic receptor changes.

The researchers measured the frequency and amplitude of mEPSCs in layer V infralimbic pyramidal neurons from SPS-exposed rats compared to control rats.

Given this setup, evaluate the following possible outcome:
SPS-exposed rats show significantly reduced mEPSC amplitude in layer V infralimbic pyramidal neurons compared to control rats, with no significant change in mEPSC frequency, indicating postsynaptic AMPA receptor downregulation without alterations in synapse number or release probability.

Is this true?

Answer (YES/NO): NO